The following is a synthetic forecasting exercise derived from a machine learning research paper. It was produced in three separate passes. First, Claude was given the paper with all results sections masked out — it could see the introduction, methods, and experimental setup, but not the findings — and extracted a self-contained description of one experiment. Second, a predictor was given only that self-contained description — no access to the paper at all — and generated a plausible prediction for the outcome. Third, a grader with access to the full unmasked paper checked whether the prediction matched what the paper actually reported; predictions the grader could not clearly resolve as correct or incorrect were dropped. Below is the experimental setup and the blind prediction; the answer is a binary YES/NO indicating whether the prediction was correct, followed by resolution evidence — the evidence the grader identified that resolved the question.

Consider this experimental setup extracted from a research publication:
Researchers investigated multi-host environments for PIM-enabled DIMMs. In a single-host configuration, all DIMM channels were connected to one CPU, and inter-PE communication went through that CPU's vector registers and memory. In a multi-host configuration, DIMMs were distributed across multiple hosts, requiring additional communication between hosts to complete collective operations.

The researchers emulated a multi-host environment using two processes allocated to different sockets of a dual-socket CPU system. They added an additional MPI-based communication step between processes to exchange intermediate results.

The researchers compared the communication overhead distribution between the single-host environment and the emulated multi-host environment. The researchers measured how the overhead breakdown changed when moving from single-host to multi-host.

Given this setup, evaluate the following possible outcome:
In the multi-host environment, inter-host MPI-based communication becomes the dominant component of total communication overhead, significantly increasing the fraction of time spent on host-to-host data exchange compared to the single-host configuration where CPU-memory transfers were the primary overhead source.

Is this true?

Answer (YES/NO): NO